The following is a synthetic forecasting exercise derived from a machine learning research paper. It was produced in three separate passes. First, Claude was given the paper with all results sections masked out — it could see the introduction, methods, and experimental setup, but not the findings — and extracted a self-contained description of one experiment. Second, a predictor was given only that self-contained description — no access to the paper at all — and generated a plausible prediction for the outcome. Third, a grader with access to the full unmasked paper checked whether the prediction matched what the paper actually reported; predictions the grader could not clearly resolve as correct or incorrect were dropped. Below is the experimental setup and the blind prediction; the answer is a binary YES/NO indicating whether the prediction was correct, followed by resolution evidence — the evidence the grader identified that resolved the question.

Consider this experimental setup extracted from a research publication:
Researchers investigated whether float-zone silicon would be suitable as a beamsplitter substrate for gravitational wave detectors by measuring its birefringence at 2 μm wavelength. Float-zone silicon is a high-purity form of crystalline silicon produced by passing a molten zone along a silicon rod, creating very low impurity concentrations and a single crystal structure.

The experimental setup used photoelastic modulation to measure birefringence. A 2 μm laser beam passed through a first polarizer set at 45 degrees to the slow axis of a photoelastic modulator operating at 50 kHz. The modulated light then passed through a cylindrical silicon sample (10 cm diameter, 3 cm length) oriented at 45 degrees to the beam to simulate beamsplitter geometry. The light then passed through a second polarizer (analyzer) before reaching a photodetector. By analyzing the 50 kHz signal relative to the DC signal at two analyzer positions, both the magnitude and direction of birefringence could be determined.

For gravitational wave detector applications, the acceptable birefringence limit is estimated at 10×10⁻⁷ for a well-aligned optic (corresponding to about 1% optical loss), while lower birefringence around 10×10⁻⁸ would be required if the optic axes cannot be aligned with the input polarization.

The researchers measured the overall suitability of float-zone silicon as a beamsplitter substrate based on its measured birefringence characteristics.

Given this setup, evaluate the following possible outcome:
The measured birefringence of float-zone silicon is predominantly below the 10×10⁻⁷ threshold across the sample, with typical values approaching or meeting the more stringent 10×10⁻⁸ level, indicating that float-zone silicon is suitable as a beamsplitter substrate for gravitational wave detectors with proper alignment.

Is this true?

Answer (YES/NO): NO